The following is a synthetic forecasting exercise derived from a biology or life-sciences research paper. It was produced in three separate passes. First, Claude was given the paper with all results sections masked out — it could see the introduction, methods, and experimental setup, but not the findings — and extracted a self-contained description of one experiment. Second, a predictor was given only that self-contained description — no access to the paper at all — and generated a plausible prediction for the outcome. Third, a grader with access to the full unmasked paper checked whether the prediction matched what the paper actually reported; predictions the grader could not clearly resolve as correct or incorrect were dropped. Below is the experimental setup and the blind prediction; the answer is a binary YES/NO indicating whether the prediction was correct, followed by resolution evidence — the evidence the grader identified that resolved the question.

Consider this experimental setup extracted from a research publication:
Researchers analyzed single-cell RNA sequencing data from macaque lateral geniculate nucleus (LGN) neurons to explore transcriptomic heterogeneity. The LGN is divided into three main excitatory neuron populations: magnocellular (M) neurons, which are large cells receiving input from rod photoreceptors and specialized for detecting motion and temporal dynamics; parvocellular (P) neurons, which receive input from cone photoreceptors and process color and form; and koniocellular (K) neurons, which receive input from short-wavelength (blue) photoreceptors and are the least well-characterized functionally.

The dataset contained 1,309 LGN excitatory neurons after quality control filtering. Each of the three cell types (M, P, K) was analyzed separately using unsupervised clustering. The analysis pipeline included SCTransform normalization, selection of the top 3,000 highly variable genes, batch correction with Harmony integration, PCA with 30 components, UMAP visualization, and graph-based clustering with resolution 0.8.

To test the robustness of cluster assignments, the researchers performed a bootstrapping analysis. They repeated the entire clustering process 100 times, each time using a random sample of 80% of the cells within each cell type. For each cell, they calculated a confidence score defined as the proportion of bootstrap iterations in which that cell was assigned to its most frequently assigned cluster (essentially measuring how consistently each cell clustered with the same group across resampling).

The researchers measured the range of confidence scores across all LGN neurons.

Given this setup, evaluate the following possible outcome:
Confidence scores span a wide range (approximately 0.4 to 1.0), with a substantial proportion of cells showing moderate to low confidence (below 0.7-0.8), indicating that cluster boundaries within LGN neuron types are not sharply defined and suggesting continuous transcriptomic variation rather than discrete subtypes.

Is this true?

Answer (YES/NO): NO